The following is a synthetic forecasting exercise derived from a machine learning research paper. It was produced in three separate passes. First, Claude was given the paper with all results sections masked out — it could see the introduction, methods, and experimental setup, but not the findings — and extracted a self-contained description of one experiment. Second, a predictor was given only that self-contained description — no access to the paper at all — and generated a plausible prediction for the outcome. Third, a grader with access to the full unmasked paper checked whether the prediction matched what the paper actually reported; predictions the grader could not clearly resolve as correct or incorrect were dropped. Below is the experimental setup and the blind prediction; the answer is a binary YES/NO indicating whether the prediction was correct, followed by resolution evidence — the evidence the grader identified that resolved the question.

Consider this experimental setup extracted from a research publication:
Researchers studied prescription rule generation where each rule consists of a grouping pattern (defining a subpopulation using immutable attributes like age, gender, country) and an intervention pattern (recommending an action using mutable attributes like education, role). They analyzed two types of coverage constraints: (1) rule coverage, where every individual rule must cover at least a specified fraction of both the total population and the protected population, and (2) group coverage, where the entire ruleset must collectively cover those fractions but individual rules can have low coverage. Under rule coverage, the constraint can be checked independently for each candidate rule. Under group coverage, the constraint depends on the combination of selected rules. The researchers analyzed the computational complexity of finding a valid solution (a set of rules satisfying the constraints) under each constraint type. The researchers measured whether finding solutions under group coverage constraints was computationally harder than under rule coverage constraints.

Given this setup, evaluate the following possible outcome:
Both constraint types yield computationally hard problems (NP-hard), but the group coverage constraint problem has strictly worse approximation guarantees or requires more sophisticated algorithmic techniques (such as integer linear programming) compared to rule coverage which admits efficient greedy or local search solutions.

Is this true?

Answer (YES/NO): NO